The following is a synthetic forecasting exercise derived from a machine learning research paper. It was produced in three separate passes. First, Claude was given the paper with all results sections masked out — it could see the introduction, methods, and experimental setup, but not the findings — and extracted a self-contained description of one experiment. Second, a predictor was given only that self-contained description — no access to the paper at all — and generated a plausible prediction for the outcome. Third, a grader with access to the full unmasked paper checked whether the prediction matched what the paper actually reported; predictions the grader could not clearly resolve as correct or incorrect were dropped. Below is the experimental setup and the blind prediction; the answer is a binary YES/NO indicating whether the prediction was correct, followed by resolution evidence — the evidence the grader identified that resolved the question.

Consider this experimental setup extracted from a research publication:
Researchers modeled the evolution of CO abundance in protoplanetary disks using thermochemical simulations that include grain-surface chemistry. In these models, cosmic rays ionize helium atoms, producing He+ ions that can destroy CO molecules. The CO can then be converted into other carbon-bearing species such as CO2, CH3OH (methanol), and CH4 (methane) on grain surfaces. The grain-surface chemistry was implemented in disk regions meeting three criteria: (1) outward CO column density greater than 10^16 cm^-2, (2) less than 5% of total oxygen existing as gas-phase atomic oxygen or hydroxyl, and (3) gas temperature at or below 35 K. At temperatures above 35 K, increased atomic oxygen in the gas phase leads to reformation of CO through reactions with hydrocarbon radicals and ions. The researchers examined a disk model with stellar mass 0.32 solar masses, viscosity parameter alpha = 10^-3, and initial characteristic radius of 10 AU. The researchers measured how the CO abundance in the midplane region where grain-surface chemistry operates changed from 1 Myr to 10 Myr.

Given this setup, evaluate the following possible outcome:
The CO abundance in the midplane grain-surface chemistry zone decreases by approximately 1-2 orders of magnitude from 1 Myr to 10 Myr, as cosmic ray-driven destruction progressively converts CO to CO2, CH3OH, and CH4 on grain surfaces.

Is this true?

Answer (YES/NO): YES